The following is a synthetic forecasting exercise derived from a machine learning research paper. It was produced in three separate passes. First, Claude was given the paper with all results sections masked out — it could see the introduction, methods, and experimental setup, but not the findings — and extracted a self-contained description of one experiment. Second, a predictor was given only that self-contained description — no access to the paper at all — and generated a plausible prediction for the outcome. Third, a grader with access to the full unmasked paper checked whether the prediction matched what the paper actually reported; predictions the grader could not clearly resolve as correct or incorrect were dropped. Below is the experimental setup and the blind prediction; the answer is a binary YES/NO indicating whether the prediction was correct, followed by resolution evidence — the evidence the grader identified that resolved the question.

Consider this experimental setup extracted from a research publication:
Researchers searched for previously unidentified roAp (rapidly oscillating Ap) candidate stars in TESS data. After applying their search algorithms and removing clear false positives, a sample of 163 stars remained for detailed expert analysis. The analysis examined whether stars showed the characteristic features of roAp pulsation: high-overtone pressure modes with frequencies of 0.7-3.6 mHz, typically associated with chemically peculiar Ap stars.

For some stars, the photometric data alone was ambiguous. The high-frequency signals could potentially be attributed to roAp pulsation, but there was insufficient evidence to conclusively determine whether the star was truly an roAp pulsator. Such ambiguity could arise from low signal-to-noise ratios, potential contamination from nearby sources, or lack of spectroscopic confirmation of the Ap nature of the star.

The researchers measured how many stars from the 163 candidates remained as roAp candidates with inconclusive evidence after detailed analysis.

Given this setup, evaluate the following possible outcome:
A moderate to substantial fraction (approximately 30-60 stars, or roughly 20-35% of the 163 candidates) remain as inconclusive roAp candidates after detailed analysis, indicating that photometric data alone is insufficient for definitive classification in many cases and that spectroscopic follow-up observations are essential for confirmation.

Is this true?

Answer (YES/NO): NO